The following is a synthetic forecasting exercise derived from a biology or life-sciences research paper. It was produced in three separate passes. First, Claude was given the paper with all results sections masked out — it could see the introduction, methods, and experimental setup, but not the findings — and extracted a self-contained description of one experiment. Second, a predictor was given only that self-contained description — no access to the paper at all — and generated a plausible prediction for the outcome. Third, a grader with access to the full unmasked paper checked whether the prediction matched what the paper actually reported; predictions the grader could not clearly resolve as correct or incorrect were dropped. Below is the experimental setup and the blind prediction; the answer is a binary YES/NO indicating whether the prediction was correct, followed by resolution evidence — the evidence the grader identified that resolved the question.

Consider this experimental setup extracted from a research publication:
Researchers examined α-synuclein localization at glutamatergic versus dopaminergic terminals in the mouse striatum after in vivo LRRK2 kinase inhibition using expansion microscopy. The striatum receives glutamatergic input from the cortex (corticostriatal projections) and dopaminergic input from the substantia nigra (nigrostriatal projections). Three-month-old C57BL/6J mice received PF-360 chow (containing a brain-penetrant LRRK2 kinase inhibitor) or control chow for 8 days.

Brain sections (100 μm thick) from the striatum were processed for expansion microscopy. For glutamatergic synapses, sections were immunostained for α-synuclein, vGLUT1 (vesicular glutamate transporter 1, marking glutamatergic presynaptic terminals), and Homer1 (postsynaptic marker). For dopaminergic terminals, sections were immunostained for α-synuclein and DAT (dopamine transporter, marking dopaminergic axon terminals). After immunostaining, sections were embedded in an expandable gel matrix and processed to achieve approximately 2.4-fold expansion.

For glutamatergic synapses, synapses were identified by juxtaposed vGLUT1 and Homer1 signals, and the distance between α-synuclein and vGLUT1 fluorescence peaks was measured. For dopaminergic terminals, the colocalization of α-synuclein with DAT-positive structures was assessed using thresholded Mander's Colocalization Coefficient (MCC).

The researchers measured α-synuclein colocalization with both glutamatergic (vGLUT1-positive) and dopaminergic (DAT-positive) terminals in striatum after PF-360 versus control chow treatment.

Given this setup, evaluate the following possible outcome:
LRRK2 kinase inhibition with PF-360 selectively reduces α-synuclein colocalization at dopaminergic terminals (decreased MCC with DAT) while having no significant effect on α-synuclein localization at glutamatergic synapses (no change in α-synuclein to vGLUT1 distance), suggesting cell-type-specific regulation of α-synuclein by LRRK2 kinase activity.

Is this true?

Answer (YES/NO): NO